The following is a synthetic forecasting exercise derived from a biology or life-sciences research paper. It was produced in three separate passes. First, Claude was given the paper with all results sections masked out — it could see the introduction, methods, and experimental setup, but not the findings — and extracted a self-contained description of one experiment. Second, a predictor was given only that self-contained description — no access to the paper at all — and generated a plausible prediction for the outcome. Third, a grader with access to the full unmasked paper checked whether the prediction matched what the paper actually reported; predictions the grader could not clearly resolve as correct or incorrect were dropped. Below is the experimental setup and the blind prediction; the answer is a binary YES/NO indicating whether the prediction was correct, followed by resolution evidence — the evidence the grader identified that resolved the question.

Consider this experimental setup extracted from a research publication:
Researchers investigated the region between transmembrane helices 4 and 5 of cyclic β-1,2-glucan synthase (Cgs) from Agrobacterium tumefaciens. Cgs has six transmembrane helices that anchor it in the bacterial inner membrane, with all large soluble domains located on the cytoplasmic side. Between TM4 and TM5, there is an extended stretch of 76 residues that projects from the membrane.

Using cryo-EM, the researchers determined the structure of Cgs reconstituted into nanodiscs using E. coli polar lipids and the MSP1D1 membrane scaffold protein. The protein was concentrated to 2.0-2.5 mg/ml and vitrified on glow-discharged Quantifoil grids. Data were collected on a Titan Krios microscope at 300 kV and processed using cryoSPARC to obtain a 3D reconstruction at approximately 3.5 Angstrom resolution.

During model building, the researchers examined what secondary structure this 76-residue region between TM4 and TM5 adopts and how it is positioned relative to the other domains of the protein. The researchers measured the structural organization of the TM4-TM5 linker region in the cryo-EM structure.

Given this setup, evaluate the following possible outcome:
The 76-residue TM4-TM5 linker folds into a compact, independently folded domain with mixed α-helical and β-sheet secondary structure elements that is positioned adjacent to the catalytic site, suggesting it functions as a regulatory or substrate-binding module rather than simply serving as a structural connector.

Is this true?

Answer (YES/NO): NO